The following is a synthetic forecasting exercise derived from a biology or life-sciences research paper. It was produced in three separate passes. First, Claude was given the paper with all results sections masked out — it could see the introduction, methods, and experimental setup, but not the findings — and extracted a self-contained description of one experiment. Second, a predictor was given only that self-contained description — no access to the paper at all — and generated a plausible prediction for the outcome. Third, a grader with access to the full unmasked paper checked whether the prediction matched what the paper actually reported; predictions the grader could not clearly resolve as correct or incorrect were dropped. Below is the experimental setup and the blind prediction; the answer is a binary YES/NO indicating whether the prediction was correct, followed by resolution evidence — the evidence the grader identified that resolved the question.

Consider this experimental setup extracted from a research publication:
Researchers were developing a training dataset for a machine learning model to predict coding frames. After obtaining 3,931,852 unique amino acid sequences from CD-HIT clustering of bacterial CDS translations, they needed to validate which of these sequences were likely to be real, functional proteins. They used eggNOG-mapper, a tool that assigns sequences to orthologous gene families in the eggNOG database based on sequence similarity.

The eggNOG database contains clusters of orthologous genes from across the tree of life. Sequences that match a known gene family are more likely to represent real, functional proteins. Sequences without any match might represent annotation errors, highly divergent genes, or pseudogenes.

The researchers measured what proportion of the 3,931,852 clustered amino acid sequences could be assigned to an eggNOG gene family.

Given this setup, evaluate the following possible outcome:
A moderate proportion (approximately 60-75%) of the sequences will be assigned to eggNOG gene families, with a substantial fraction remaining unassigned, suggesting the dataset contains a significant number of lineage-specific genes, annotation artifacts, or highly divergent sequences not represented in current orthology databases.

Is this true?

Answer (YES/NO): NO